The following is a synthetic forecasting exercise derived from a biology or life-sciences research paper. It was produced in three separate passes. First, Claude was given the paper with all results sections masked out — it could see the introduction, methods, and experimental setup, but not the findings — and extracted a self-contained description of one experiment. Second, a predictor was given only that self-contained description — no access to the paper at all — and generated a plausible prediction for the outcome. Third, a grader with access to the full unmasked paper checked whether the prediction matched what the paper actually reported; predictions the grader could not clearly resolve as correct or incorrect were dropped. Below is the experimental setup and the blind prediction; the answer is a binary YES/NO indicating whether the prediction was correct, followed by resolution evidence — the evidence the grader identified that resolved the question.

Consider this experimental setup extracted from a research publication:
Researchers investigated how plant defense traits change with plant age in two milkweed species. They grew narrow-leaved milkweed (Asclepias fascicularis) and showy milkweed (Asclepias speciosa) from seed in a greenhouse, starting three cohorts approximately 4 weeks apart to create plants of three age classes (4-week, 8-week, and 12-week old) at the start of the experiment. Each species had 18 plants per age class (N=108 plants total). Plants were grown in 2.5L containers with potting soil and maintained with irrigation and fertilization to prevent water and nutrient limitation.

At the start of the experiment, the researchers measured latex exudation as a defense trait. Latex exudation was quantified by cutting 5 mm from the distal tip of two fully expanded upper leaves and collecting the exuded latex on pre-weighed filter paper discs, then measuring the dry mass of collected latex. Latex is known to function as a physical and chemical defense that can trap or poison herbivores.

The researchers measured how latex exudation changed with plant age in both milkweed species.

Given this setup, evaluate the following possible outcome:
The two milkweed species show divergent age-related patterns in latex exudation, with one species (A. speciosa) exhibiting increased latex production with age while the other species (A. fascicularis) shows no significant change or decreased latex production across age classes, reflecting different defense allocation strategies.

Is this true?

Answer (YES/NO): NO